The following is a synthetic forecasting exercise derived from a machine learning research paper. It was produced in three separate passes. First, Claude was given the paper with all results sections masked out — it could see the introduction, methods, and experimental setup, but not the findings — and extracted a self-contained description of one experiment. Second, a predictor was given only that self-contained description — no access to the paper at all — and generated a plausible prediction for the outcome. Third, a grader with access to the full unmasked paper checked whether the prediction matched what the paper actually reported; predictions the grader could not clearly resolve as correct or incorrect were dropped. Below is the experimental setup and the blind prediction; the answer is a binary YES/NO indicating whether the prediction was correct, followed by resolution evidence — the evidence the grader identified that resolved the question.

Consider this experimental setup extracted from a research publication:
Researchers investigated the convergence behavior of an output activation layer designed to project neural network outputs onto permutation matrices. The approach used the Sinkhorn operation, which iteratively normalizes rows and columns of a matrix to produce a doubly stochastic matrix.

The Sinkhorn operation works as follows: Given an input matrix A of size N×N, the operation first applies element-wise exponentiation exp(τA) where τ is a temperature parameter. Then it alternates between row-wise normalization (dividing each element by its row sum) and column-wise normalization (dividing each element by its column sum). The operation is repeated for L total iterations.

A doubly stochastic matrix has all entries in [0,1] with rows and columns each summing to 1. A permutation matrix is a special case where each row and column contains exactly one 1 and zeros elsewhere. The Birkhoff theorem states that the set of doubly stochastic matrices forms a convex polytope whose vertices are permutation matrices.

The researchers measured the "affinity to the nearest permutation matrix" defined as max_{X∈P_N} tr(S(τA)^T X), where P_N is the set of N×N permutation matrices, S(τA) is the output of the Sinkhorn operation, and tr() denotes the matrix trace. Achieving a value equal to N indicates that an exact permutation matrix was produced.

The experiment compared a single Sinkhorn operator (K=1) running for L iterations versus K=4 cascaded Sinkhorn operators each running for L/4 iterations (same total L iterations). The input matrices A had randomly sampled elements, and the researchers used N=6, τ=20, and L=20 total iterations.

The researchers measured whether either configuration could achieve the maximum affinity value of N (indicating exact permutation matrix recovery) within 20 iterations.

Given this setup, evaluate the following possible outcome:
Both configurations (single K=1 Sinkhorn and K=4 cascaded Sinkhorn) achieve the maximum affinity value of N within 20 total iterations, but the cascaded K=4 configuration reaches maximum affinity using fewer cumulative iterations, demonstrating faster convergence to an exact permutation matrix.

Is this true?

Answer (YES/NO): NO